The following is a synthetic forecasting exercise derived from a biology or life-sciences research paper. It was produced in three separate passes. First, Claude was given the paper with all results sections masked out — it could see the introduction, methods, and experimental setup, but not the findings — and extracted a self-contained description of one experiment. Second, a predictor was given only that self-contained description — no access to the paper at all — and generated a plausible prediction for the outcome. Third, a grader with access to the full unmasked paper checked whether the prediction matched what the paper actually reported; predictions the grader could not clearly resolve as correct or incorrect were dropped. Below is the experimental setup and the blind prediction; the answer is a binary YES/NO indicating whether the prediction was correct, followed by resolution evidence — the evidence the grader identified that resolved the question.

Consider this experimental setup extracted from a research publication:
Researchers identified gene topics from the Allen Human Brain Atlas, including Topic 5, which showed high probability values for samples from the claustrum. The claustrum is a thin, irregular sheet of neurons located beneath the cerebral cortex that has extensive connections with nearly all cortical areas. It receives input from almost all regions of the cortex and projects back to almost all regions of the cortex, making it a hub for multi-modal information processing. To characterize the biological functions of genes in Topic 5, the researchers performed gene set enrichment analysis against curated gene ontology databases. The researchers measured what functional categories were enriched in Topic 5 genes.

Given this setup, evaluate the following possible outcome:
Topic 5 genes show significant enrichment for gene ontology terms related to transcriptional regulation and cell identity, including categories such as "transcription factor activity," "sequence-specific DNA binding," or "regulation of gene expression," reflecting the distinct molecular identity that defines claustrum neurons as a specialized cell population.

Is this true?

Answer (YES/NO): NO